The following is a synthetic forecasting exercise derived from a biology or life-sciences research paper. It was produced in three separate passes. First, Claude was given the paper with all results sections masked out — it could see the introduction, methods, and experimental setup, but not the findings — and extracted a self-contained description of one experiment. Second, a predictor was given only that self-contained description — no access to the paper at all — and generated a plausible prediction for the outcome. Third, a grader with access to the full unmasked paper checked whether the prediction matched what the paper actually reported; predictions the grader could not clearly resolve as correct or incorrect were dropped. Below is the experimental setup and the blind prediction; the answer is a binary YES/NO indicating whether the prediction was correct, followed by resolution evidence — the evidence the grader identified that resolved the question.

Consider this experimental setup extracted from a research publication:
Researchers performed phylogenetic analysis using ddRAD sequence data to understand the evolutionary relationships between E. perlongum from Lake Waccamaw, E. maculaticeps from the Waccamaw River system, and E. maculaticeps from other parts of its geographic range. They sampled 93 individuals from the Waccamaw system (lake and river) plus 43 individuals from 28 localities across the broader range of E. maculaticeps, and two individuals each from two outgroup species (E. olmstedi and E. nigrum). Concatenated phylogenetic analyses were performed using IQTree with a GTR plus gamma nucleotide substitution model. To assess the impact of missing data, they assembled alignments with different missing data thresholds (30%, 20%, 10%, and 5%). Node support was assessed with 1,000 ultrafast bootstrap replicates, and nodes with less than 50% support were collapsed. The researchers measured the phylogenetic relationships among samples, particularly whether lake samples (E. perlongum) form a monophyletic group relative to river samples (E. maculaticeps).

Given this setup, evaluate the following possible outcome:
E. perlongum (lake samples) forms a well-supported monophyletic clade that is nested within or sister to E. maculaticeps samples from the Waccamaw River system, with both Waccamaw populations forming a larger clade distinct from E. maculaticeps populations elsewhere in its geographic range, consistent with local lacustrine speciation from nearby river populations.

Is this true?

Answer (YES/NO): NO